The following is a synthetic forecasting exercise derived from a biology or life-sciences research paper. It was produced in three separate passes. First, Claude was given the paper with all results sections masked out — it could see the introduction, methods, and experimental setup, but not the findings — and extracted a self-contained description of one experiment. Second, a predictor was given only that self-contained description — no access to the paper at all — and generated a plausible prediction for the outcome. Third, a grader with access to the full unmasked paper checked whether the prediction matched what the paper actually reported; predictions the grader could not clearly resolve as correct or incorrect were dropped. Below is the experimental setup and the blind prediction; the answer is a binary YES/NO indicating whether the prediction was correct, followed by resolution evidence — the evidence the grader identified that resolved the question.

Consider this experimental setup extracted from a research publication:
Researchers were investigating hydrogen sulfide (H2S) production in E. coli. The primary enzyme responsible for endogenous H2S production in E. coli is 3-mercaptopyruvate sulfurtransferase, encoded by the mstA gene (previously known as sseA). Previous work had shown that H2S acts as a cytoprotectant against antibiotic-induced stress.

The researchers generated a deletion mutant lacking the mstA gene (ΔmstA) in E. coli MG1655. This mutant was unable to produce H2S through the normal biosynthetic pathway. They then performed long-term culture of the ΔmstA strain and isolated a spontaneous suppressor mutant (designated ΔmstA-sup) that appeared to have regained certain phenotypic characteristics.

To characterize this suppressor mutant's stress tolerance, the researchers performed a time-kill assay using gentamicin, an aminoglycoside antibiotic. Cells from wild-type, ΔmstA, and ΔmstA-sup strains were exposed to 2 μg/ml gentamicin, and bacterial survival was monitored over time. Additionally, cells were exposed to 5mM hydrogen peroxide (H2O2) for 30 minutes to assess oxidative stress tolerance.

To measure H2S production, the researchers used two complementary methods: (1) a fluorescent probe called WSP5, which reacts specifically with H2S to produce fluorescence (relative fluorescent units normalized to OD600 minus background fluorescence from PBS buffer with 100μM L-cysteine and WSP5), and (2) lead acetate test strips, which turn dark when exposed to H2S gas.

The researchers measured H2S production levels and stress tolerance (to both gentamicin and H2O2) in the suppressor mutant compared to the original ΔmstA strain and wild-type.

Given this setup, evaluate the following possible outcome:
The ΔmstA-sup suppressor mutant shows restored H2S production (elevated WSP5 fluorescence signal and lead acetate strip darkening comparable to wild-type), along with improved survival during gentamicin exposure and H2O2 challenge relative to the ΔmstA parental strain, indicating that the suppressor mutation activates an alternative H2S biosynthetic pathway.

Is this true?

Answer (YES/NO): YES